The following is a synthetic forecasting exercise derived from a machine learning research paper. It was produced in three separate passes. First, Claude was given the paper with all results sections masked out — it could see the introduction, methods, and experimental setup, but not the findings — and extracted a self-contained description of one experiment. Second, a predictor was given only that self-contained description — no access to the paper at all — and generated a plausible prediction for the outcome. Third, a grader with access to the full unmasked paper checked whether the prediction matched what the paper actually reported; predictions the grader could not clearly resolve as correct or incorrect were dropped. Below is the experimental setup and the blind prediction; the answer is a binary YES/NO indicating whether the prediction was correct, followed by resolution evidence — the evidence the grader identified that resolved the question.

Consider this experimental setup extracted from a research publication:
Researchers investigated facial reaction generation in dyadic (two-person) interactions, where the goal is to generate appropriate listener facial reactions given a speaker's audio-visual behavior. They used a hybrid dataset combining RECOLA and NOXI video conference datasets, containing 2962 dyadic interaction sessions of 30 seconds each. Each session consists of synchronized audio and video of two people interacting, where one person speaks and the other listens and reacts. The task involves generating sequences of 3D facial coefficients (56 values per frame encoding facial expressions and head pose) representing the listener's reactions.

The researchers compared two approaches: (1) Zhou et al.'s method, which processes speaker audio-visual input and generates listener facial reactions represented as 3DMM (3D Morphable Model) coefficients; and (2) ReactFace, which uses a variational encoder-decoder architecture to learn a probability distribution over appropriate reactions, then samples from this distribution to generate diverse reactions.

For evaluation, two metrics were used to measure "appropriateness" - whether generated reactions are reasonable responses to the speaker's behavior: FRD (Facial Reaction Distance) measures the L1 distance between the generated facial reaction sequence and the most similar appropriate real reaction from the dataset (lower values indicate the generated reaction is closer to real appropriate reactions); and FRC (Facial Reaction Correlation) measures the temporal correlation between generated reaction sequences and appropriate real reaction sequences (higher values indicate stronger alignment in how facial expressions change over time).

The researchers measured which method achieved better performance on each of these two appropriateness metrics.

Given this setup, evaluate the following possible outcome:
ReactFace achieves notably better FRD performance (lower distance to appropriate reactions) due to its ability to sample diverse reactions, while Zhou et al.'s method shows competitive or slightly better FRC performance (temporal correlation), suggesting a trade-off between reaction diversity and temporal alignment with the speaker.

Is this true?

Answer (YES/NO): NO